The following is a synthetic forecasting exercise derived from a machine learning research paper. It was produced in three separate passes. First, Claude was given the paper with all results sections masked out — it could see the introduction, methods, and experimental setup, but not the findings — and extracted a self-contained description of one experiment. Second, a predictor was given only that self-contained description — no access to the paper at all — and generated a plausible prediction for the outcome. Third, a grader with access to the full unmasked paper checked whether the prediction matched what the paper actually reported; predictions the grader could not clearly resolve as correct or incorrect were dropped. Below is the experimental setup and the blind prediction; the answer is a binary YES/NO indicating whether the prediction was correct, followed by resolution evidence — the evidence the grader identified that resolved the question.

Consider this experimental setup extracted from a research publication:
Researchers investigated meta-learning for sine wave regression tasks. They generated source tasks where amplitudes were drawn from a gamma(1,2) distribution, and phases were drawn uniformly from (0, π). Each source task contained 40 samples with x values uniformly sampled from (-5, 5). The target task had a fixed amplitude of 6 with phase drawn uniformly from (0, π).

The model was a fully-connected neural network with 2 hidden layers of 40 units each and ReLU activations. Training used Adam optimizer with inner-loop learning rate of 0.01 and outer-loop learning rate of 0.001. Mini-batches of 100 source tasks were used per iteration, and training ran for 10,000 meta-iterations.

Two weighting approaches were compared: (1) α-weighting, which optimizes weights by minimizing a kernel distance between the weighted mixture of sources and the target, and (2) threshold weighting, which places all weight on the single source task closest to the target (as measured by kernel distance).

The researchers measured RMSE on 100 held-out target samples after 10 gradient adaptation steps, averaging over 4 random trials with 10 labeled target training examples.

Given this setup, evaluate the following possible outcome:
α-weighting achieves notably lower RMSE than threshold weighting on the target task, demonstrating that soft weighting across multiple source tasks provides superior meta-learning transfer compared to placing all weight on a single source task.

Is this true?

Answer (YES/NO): NO